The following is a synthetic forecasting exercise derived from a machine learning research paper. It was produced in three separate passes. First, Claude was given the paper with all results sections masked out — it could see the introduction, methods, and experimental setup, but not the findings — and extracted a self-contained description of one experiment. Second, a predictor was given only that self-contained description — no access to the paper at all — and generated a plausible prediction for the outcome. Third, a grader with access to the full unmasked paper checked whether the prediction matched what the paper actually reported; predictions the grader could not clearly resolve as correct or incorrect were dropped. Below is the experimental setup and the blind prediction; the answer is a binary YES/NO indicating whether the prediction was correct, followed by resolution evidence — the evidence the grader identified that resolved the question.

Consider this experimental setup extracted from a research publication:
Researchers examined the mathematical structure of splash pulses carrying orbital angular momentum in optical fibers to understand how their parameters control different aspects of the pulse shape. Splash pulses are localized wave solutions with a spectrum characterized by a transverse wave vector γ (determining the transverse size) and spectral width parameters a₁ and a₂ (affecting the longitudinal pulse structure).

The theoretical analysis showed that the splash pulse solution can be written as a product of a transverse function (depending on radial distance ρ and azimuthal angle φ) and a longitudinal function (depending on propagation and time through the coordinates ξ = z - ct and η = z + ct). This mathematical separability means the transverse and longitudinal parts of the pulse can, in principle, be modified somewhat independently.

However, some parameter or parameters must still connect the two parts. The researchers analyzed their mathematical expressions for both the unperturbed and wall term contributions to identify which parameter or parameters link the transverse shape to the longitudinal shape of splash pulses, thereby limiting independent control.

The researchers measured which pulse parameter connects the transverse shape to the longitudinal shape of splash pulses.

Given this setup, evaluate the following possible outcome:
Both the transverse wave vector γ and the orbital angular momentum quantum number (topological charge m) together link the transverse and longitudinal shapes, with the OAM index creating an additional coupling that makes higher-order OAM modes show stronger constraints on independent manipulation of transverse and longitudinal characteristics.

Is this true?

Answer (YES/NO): NO